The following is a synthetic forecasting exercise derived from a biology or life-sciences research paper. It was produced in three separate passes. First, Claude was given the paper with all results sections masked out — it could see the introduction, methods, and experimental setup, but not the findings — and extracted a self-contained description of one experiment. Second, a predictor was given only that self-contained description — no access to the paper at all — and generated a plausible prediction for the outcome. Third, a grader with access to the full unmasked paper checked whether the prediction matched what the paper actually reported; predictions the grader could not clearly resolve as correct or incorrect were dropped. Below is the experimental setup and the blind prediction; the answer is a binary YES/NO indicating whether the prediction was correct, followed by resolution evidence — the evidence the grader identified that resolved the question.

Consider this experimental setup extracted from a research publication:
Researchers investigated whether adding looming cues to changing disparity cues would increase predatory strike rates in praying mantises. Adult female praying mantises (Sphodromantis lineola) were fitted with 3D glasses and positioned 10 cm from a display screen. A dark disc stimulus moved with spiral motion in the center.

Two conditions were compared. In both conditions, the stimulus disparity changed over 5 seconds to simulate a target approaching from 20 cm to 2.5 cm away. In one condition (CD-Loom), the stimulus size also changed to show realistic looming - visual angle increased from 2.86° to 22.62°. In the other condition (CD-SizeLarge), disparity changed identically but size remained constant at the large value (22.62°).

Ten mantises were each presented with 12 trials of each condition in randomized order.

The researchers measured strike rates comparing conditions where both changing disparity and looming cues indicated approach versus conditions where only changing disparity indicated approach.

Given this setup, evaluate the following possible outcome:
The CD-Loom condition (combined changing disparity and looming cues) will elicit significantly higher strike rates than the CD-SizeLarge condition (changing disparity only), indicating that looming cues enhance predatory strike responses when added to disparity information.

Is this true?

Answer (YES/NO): YES